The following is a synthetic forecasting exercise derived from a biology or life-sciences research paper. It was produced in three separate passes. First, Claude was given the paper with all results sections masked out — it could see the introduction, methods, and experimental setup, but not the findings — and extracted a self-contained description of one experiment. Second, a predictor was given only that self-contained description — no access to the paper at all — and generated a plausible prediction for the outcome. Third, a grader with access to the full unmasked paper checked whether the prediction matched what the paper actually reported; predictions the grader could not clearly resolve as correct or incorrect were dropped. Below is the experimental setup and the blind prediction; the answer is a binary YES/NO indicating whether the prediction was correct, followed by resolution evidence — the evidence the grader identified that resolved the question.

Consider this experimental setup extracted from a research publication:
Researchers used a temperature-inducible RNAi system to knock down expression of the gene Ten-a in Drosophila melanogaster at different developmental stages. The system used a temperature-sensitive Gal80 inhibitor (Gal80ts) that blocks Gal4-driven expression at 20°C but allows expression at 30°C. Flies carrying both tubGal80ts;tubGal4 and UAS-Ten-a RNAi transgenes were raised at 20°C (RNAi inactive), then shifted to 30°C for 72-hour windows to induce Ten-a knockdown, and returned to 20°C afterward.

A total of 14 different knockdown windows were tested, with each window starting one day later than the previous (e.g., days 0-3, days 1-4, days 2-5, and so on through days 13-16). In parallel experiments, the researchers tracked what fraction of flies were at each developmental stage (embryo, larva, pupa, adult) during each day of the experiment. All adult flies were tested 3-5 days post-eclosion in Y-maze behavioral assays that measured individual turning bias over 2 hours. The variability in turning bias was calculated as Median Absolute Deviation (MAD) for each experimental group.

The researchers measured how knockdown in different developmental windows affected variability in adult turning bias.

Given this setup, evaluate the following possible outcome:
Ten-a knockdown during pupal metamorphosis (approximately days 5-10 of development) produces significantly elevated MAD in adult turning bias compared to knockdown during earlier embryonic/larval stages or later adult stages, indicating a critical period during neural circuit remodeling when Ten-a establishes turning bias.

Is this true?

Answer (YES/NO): YES